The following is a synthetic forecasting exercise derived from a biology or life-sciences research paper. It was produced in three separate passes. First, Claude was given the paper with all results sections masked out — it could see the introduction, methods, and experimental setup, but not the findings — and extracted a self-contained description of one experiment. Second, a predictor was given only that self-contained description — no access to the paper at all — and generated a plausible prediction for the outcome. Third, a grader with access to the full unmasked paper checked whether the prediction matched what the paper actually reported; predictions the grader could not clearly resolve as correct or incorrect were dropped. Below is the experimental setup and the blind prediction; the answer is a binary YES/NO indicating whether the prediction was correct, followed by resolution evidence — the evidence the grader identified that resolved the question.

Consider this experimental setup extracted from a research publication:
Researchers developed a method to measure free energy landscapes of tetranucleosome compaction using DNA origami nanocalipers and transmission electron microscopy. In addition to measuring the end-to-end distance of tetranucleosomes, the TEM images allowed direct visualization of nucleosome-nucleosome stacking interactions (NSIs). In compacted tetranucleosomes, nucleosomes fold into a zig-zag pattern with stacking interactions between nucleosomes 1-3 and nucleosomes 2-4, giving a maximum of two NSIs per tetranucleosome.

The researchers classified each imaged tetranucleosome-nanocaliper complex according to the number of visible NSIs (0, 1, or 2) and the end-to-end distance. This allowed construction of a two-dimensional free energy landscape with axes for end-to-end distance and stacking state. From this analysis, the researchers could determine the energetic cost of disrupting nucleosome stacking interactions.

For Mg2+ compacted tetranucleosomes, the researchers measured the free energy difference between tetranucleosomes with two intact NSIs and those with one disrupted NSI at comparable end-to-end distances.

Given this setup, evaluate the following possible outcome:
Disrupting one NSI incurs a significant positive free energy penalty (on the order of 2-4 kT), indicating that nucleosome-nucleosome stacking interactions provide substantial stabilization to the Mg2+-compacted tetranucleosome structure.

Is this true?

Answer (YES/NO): NO